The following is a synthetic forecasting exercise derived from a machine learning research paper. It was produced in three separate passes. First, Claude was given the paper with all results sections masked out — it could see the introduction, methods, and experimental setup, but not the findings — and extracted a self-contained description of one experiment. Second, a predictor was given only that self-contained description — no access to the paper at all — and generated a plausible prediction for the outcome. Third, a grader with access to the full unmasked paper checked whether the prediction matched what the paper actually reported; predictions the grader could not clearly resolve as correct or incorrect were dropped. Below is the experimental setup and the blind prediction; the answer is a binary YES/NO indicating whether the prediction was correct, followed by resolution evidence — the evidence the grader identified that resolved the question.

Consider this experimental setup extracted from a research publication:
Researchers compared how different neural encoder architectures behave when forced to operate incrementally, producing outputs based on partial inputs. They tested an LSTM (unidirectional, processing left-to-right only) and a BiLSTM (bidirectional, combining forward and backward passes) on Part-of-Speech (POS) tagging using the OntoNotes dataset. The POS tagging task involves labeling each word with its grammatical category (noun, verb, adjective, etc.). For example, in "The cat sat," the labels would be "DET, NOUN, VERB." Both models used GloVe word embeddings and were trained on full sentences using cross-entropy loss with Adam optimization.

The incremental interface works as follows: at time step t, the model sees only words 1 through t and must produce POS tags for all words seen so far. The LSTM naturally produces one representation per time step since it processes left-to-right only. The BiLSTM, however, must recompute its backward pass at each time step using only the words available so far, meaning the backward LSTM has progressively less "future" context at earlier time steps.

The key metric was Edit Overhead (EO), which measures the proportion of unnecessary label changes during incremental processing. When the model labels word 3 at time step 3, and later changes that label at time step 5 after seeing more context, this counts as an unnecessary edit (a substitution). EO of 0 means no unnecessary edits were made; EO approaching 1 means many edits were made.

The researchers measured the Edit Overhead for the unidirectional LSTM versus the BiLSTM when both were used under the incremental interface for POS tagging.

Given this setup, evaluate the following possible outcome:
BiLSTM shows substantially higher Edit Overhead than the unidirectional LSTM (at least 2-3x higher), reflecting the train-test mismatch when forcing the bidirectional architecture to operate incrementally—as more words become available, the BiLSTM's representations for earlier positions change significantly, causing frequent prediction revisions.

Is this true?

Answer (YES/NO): NO